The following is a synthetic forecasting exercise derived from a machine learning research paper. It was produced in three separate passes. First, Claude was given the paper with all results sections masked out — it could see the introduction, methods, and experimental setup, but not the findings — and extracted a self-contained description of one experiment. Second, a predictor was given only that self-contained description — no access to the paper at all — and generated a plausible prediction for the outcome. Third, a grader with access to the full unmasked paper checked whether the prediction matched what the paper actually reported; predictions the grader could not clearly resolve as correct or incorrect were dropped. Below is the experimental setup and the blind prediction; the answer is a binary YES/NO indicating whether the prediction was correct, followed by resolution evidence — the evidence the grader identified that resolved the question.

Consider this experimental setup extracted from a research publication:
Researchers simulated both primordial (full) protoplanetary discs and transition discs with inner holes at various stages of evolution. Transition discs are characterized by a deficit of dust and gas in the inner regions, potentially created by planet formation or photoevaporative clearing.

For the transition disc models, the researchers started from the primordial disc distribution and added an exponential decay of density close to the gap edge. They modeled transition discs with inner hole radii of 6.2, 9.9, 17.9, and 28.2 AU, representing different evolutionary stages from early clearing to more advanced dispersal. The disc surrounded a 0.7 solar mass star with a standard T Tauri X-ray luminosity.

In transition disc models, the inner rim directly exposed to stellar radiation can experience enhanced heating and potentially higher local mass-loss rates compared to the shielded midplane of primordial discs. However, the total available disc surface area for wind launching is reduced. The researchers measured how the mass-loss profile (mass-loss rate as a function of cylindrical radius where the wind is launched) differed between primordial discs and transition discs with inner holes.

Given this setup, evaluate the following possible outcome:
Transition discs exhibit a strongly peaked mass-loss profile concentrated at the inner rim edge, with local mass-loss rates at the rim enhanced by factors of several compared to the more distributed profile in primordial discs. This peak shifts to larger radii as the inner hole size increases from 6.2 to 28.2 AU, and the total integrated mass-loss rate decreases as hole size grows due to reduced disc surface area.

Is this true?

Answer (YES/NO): NO